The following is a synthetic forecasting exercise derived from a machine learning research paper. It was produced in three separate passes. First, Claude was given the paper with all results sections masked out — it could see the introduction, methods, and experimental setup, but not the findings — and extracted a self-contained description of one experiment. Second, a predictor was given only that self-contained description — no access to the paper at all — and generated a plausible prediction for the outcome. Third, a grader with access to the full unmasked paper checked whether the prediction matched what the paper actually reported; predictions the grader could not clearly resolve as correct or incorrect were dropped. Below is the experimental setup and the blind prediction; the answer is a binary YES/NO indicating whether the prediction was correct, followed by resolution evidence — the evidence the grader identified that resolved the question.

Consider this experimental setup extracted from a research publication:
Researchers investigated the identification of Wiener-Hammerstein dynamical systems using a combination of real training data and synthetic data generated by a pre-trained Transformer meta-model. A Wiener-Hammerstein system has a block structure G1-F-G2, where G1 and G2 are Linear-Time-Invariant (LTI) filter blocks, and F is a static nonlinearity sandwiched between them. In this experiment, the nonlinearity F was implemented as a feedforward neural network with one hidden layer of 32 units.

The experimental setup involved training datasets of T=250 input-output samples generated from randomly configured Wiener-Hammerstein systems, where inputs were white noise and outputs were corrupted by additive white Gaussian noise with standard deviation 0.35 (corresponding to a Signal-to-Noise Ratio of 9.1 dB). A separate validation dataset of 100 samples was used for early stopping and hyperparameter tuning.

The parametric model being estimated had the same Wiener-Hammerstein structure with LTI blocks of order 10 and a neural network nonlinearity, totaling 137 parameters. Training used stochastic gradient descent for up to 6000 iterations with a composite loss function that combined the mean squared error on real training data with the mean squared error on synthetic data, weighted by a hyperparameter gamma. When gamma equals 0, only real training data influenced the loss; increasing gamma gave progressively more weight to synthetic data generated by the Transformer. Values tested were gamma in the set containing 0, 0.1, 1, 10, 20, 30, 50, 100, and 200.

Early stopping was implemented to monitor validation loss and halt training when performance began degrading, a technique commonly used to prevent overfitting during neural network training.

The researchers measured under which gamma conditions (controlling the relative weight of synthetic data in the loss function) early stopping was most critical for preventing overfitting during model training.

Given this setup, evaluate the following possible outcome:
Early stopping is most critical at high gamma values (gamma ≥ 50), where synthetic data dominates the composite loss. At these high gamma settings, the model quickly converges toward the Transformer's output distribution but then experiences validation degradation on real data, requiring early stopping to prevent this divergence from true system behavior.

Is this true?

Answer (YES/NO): NO